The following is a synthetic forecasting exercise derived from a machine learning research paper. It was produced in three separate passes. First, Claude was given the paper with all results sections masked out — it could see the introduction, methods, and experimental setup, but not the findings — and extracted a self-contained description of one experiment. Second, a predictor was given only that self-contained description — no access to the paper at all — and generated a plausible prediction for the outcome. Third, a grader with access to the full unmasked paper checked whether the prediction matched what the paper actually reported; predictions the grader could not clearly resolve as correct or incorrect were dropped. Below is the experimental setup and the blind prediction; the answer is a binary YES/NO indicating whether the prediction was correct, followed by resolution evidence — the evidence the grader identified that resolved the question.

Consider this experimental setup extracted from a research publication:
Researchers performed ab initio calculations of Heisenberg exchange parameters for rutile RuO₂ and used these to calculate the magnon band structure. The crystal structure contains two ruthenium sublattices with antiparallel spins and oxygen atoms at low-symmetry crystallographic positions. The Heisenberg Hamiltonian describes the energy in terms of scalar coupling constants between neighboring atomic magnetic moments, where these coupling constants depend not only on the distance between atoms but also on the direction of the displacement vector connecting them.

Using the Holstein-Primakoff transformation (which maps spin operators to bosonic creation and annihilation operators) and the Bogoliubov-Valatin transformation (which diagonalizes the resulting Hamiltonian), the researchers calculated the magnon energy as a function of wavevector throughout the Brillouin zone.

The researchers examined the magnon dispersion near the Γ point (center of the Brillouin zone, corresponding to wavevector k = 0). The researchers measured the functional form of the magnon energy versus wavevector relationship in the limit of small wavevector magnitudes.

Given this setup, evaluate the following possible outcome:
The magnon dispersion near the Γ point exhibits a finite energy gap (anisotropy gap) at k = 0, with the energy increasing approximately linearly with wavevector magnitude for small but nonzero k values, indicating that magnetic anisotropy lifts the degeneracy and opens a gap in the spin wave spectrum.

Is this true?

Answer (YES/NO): NO